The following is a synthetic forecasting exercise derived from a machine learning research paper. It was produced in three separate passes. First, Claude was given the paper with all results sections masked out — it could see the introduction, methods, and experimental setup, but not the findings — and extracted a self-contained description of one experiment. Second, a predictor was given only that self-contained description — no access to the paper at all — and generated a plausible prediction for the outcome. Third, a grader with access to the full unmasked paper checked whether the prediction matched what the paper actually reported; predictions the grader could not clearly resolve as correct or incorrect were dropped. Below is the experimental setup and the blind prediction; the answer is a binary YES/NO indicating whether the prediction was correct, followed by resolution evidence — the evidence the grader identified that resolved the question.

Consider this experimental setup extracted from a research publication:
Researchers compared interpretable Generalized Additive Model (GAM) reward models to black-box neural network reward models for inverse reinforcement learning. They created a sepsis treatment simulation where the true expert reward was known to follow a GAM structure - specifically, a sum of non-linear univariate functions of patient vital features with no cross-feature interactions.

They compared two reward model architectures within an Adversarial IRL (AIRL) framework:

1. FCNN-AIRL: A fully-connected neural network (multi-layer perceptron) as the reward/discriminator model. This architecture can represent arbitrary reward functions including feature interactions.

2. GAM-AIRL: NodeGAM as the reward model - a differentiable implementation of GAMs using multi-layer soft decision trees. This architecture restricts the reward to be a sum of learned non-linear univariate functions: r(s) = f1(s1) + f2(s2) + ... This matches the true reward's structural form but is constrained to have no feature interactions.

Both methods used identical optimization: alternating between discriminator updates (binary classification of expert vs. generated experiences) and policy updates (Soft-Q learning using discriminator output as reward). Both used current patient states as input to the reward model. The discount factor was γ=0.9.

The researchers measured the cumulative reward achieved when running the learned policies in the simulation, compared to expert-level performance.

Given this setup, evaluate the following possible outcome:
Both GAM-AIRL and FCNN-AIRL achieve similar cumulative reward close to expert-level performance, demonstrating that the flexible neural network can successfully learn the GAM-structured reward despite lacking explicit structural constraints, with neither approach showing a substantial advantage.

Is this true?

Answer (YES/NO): YES